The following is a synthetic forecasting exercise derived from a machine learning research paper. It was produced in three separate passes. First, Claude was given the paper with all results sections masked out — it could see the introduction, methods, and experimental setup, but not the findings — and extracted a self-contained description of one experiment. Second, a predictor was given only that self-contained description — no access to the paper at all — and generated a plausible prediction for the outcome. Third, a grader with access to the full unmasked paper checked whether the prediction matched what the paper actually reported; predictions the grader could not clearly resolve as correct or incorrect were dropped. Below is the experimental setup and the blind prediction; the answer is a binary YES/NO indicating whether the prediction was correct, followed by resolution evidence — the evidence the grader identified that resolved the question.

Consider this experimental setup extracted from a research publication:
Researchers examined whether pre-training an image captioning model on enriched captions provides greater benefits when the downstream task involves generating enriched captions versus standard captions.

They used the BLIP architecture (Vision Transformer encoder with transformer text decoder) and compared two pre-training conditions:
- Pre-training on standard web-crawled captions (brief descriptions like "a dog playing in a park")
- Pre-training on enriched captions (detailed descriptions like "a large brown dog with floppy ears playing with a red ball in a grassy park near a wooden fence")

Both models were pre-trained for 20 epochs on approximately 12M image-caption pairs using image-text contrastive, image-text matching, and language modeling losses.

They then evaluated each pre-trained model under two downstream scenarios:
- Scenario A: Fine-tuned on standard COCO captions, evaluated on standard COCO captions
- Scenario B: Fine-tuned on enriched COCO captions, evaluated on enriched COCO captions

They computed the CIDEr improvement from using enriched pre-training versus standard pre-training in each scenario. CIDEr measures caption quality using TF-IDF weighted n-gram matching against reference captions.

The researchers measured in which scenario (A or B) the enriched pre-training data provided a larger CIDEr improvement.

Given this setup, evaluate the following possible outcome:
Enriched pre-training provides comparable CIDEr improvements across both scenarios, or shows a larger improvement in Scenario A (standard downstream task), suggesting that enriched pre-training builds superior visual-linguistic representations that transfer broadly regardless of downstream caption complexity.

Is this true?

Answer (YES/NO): NO